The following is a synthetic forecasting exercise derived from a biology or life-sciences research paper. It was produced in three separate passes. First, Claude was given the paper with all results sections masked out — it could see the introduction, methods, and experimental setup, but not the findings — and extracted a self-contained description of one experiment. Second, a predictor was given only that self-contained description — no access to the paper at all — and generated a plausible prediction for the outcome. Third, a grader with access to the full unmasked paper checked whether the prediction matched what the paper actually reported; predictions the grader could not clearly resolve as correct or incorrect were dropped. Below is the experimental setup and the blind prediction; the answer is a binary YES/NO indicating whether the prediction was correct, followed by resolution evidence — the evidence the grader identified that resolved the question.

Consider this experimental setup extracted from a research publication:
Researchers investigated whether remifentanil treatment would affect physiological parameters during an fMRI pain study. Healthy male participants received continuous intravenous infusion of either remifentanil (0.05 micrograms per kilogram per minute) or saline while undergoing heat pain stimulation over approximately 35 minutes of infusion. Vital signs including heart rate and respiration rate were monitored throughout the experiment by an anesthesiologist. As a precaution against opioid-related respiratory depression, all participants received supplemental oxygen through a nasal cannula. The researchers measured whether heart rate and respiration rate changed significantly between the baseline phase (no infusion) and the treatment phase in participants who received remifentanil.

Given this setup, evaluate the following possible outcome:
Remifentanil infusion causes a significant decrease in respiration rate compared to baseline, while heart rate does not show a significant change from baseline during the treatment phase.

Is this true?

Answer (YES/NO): NO